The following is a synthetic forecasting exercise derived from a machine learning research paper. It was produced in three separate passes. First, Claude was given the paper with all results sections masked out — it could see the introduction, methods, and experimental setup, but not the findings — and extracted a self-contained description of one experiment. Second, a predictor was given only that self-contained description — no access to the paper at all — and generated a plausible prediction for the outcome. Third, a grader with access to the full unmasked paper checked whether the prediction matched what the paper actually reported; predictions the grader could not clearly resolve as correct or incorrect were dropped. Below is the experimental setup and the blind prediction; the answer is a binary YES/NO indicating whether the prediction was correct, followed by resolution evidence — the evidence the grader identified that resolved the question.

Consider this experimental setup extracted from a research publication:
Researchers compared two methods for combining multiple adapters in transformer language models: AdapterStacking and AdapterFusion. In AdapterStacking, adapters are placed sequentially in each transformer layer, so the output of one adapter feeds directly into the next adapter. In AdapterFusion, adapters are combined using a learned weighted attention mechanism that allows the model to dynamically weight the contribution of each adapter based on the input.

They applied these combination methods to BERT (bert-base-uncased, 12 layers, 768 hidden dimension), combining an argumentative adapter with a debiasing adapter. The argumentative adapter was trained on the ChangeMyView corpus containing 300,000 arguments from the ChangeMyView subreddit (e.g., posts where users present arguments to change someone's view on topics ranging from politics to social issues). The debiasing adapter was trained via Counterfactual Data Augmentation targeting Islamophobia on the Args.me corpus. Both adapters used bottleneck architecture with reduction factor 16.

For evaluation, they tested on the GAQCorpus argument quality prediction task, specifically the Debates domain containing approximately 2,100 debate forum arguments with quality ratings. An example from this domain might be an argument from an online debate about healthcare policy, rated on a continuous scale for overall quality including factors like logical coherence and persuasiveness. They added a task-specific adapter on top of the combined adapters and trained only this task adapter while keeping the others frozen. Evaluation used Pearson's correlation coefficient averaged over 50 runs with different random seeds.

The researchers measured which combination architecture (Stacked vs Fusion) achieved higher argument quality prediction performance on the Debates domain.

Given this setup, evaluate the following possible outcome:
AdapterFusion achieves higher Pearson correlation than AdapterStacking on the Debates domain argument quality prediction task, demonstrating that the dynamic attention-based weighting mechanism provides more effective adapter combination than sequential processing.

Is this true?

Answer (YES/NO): YES